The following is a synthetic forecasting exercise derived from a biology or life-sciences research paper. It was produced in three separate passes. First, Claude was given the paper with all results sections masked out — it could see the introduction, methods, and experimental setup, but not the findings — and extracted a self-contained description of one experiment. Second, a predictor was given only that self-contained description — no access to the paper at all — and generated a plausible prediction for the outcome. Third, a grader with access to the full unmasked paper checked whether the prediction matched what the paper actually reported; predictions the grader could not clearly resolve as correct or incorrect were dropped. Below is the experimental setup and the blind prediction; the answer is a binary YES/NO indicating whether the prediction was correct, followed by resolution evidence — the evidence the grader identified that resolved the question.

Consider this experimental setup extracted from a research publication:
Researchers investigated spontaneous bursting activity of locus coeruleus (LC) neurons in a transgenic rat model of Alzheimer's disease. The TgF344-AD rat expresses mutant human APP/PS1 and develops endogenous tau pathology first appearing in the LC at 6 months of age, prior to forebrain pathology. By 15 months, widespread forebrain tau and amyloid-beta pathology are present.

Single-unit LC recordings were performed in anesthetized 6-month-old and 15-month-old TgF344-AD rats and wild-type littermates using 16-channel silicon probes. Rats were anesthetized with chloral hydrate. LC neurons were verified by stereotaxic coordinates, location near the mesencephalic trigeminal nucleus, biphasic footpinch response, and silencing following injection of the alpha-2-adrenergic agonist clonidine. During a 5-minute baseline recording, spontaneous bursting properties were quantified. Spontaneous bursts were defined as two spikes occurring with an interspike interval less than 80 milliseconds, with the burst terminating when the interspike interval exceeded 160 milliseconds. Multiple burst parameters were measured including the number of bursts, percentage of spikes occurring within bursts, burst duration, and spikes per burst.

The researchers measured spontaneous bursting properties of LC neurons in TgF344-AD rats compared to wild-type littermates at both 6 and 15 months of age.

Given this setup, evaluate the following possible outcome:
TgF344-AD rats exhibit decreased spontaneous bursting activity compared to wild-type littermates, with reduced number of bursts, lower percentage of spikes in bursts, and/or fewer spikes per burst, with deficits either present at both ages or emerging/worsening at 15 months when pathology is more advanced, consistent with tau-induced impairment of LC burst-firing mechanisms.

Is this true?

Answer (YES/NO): NO